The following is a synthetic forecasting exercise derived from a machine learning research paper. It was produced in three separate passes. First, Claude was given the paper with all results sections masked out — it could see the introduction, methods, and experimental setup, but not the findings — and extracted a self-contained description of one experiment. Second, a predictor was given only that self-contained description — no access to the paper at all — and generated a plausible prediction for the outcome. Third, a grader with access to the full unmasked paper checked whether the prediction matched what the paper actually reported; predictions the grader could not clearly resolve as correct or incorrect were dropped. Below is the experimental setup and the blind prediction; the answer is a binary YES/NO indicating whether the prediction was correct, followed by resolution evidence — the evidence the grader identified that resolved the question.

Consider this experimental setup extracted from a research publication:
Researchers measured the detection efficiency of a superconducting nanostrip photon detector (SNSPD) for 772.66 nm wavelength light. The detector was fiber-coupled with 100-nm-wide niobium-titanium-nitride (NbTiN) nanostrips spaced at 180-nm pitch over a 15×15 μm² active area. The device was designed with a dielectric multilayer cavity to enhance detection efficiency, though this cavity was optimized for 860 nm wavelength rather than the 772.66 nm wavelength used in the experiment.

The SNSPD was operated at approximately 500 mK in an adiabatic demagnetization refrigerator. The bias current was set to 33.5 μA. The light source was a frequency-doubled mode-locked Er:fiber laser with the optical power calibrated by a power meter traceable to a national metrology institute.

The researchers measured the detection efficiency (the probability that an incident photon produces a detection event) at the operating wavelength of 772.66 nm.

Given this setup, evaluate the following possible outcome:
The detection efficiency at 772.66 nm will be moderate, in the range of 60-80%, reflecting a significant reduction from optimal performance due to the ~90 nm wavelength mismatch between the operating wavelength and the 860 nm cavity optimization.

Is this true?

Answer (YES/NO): NO